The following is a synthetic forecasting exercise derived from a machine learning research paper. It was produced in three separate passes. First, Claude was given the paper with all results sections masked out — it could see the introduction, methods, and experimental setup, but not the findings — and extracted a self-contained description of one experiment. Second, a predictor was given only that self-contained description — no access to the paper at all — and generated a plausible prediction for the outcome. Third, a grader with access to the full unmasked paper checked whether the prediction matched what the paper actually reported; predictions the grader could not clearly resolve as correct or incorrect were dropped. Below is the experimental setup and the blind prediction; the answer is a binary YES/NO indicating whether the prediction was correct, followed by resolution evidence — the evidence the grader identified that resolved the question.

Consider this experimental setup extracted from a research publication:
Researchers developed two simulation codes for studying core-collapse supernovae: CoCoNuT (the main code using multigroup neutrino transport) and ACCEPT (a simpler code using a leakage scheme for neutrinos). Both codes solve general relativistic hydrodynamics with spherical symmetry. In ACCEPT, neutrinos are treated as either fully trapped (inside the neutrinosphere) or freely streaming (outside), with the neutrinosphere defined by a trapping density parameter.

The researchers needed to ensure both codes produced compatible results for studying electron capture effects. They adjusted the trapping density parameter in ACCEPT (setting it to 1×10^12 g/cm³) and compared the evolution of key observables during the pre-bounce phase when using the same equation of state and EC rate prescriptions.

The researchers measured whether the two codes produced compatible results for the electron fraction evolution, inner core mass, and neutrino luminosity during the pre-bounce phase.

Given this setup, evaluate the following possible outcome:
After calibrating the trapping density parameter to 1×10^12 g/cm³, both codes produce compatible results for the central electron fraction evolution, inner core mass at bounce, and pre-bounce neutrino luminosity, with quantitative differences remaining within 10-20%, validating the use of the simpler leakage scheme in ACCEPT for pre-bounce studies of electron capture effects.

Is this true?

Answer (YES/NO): NO